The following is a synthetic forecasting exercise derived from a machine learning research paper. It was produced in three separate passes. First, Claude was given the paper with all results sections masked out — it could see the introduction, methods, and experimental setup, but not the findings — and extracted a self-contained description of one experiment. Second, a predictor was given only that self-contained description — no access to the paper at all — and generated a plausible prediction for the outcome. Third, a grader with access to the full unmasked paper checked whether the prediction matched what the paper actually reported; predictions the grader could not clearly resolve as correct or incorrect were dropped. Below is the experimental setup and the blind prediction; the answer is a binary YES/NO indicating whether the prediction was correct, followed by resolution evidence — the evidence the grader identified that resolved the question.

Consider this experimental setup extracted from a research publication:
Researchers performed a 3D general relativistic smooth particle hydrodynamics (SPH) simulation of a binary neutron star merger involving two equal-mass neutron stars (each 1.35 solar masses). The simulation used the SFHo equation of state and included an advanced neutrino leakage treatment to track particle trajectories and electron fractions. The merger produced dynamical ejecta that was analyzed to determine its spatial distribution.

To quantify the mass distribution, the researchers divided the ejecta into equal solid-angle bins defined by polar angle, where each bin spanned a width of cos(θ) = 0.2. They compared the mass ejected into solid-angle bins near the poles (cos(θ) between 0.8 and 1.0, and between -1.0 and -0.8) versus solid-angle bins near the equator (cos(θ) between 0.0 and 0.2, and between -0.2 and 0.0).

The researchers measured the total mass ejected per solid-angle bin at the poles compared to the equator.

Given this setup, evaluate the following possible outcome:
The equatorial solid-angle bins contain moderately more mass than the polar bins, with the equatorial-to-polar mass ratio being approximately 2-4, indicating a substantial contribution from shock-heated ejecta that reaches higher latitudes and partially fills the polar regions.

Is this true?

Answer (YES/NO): NO